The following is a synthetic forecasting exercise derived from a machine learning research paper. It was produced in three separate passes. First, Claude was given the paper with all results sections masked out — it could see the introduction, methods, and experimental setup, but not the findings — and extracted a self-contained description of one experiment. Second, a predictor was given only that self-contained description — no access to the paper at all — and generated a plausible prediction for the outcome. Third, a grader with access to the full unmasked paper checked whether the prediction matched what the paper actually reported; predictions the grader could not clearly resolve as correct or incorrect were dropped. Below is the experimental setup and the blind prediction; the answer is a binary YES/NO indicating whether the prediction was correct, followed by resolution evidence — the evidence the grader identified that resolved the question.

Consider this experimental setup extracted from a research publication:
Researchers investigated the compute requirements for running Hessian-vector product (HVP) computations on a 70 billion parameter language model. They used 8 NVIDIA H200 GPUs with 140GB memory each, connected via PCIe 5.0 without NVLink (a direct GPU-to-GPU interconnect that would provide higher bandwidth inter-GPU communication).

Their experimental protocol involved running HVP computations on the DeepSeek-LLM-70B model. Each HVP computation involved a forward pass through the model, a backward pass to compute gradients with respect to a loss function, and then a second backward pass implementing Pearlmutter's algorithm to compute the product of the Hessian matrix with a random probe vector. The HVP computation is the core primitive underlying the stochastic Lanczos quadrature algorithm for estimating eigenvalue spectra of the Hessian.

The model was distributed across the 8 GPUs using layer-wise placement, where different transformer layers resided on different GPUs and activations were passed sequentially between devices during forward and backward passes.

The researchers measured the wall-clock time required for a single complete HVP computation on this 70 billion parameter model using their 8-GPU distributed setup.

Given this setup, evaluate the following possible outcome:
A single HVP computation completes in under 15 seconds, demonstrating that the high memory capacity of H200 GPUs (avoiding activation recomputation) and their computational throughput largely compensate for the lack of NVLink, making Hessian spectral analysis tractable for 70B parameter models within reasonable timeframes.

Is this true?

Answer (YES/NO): NO